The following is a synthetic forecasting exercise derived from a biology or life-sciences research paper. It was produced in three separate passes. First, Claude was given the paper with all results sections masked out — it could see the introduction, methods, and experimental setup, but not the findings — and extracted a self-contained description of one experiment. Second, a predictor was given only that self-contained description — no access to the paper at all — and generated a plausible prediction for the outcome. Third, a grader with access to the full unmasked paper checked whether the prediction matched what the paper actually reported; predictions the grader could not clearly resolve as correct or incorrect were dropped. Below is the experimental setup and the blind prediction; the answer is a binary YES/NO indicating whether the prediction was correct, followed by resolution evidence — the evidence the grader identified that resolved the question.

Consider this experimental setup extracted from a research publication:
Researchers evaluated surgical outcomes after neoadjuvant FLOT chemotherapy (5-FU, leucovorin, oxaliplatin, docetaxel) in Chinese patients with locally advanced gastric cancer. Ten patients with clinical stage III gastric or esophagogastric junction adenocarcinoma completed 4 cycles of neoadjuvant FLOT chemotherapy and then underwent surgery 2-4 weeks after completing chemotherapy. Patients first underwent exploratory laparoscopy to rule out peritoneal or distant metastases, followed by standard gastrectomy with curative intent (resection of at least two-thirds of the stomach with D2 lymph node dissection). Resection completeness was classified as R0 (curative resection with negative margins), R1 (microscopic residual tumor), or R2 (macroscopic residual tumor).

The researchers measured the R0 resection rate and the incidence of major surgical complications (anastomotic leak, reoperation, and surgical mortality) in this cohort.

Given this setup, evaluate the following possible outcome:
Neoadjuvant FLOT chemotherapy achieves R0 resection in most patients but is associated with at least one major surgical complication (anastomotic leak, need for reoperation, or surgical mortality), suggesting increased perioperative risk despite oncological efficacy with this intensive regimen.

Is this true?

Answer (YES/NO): NO